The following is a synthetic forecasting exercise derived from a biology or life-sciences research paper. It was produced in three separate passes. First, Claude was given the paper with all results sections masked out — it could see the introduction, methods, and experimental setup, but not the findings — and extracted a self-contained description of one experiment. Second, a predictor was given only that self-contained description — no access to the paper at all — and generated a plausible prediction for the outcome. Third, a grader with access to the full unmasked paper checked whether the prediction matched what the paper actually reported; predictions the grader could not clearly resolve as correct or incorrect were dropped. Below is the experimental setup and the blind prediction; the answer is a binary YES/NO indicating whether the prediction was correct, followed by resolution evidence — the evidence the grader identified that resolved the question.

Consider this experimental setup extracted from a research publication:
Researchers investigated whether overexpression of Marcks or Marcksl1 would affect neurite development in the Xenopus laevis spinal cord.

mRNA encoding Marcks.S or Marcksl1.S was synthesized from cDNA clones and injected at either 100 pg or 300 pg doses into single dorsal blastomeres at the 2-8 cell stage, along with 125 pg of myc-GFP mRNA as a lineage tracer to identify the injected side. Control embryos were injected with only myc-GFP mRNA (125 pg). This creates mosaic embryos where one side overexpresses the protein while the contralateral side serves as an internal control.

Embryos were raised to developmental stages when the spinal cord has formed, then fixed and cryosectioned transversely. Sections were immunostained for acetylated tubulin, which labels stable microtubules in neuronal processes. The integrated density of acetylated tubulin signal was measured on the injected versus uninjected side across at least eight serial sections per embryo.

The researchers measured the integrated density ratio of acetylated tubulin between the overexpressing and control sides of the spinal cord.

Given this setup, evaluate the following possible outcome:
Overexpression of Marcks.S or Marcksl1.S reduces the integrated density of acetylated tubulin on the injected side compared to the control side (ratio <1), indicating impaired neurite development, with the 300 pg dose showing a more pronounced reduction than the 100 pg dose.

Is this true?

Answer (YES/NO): NO